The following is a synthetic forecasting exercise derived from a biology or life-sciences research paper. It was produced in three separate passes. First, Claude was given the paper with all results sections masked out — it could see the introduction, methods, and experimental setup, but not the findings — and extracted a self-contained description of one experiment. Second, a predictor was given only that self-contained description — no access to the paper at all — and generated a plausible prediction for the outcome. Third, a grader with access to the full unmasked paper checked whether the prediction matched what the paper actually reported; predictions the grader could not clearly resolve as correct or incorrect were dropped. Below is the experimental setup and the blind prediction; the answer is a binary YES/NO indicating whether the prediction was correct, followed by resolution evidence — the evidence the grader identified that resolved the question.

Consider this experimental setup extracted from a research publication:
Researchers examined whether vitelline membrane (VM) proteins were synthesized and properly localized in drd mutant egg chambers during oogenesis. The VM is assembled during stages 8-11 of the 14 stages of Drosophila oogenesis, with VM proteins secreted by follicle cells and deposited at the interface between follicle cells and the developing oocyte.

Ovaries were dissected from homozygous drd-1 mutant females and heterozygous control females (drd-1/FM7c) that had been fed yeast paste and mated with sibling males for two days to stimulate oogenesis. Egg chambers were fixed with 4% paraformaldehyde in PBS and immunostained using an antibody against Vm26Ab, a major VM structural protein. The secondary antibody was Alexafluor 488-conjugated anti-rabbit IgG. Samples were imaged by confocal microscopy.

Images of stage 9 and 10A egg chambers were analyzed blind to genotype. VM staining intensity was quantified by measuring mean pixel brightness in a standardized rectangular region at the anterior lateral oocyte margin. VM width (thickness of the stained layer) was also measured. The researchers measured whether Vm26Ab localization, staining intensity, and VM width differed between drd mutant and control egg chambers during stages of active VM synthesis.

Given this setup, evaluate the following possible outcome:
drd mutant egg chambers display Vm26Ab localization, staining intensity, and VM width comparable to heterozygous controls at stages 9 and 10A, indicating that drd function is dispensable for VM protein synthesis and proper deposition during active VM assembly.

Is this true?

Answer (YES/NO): YES